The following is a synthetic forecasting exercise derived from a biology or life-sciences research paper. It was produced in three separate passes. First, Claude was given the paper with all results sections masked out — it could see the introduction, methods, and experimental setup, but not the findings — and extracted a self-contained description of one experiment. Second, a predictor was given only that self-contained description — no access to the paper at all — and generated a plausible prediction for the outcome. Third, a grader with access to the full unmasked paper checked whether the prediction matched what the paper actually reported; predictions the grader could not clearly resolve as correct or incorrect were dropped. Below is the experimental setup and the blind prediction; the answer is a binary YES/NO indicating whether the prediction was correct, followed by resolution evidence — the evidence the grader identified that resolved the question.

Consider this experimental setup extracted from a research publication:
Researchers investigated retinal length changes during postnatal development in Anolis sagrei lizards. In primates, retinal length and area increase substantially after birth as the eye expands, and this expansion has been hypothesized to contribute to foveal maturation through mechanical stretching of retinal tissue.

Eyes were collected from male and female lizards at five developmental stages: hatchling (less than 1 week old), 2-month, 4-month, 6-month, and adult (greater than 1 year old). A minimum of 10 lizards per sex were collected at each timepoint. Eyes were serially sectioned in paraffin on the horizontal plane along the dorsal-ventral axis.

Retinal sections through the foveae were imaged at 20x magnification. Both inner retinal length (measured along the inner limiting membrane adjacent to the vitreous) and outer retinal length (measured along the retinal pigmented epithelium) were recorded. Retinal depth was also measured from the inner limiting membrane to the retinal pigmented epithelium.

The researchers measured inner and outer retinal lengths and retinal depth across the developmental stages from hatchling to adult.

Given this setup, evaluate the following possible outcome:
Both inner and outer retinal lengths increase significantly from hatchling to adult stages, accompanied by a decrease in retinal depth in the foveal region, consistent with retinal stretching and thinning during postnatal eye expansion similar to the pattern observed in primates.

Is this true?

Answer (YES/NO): NO